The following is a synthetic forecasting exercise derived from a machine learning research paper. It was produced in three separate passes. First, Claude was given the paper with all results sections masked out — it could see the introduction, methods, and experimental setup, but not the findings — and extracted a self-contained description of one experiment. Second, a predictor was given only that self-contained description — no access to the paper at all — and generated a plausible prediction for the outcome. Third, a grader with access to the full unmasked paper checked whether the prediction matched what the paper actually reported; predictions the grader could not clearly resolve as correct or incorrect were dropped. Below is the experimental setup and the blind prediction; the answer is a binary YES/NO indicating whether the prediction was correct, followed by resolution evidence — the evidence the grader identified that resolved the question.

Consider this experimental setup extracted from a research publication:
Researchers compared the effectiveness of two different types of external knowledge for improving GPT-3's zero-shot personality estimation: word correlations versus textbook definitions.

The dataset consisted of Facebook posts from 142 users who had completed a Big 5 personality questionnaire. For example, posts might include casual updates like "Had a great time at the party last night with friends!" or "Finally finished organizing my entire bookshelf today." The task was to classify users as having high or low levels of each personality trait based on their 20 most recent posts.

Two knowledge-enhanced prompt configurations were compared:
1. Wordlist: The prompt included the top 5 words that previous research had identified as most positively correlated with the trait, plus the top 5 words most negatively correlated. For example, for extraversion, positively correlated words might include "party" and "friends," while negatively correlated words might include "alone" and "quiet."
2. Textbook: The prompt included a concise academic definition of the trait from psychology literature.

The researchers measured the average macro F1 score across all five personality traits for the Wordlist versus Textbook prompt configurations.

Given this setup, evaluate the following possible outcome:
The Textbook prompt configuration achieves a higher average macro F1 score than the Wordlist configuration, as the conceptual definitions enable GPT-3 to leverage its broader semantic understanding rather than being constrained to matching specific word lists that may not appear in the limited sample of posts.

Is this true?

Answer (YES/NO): NO